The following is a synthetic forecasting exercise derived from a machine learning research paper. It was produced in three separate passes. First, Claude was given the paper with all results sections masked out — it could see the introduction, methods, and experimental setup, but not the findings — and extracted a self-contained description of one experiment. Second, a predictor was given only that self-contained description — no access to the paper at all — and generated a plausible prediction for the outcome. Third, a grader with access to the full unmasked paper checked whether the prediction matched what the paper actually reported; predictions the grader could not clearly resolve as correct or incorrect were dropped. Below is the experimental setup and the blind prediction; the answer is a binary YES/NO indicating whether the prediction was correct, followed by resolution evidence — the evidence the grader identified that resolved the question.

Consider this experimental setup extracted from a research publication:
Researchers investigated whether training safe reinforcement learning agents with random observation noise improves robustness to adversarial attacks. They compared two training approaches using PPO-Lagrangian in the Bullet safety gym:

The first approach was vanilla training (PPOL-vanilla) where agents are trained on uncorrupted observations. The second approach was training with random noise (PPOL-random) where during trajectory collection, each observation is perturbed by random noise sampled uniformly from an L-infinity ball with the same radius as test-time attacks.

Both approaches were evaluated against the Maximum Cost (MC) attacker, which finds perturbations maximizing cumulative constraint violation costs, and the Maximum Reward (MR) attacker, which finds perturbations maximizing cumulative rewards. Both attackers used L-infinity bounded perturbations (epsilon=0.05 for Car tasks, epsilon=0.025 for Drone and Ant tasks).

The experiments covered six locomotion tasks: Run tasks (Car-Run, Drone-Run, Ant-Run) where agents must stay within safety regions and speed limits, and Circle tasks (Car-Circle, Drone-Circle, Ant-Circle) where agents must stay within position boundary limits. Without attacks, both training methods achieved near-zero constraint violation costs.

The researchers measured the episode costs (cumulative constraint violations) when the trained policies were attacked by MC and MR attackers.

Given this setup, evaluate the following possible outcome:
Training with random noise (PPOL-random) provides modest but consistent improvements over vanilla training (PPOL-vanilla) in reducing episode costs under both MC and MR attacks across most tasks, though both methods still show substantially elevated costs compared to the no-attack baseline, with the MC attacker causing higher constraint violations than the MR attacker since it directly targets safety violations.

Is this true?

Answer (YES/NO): NO